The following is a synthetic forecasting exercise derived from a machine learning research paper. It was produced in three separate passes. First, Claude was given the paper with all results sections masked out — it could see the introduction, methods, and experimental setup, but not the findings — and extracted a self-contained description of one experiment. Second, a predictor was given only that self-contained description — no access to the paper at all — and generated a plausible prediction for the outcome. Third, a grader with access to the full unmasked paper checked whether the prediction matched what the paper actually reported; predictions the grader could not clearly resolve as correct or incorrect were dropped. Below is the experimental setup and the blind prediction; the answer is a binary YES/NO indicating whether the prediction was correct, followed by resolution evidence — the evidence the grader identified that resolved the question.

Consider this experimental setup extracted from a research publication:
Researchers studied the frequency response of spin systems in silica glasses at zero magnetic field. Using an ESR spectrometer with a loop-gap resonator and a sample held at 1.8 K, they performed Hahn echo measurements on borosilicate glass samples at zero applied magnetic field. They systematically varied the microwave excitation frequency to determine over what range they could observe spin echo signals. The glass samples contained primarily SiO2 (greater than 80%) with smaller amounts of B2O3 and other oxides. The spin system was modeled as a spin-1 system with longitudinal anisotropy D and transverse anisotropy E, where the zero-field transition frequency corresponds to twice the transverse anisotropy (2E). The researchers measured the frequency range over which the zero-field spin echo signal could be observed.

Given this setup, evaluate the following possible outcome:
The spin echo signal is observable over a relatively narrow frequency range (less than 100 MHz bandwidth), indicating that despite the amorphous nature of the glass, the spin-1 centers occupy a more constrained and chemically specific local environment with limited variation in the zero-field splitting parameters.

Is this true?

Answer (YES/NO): NO